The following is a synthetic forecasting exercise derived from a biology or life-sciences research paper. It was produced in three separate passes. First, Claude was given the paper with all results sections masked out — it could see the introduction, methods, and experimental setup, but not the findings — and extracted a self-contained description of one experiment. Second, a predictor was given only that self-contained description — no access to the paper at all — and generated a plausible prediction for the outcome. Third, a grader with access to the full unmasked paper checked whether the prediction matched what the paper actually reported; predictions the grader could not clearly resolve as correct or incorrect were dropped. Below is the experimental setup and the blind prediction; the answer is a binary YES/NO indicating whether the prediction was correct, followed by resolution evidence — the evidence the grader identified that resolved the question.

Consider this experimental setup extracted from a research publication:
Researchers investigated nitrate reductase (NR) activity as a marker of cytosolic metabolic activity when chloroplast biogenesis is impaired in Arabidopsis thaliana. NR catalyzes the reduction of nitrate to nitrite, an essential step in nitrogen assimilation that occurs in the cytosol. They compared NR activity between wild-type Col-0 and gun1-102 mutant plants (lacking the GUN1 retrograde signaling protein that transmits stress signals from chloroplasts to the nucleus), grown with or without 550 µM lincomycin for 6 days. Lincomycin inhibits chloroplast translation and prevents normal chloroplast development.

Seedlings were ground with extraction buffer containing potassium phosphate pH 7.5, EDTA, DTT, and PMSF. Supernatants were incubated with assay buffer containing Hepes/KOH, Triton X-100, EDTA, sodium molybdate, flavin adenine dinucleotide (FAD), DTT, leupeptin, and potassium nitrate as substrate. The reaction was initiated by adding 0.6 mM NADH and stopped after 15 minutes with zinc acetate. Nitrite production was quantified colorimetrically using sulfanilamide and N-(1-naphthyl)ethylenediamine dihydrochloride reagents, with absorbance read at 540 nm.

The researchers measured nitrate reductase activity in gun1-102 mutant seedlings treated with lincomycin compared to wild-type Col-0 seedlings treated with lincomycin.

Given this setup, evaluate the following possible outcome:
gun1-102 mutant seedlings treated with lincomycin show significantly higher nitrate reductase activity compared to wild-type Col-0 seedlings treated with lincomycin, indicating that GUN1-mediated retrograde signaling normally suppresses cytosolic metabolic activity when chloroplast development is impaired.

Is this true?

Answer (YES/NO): YES